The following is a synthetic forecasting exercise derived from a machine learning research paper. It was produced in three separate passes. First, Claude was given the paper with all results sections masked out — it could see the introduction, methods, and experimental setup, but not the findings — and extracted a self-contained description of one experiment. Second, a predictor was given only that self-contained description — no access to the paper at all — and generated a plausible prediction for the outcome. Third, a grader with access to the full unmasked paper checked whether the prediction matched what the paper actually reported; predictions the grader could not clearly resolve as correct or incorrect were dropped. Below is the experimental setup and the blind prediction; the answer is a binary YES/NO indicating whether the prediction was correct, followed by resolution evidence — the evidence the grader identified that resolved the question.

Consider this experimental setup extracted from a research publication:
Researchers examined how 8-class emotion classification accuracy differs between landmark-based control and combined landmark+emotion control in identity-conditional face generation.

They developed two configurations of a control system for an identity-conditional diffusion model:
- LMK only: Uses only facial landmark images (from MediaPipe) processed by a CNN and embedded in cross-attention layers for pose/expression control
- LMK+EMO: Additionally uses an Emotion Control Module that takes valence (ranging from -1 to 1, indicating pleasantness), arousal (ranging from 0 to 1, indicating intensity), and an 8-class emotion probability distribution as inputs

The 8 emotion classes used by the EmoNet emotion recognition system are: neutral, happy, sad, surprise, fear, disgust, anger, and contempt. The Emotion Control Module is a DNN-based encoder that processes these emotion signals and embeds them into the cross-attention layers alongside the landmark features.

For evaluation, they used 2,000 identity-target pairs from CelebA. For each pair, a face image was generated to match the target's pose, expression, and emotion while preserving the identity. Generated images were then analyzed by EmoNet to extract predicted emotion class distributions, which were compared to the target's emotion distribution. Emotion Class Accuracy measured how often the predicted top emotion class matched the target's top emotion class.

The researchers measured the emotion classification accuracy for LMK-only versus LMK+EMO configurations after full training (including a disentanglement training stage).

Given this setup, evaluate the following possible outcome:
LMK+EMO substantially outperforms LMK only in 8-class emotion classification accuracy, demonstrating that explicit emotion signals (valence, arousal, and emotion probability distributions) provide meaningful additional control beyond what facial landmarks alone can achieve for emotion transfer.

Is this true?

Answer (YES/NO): YES